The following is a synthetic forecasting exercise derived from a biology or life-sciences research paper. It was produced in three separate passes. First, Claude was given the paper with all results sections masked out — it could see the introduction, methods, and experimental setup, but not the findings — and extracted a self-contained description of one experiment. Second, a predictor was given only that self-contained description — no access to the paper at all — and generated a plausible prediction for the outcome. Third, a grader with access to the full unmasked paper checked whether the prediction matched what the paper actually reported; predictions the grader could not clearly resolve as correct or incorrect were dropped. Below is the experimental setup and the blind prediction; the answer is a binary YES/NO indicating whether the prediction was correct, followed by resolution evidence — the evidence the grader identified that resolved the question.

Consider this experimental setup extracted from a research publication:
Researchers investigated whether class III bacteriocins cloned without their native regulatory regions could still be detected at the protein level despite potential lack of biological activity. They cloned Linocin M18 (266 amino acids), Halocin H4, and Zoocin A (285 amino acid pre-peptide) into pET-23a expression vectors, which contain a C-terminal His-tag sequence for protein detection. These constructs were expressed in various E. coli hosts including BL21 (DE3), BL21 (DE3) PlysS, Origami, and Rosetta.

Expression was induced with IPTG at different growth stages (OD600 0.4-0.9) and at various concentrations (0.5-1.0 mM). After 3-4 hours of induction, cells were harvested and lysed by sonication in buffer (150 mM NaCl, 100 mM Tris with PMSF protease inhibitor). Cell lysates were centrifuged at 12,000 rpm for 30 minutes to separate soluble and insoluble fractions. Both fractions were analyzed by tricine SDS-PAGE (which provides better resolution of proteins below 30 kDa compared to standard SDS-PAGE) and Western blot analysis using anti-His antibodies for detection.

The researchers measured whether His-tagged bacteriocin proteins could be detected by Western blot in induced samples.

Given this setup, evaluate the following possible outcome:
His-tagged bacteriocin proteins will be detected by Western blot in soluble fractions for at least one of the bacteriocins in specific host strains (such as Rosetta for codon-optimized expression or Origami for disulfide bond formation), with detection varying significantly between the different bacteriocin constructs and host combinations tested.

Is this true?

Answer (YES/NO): NO